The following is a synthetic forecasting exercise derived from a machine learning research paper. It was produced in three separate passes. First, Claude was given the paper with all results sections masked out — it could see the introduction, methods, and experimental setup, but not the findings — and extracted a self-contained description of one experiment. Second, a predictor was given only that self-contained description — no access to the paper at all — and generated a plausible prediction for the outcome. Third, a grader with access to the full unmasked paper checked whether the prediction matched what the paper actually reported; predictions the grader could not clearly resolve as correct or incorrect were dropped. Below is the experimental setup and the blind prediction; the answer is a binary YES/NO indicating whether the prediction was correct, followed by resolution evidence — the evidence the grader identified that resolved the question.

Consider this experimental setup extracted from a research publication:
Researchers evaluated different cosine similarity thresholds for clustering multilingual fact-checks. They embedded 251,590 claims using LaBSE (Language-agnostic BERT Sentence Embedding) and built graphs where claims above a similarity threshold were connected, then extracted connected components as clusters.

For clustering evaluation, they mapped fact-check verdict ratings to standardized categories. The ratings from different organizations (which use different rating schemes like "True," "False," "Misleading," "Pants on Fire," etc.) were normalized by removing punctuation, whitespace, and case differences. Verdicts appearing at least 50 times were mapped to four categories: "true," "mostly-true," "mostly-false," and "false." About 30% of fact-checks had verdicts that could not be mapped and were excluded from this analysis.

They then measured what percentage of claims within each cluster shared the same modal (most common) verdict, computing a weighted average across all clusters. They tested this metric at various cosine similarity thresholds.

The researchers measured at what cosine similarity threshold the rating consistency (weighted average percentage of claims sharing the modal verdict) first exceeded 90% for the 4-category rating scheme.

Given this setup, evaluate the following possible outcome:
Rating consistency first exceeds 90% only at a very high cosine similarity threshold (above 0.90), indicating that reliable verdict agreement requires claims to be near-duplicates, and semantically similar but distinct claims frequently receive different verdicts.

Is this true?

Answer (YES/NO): NO